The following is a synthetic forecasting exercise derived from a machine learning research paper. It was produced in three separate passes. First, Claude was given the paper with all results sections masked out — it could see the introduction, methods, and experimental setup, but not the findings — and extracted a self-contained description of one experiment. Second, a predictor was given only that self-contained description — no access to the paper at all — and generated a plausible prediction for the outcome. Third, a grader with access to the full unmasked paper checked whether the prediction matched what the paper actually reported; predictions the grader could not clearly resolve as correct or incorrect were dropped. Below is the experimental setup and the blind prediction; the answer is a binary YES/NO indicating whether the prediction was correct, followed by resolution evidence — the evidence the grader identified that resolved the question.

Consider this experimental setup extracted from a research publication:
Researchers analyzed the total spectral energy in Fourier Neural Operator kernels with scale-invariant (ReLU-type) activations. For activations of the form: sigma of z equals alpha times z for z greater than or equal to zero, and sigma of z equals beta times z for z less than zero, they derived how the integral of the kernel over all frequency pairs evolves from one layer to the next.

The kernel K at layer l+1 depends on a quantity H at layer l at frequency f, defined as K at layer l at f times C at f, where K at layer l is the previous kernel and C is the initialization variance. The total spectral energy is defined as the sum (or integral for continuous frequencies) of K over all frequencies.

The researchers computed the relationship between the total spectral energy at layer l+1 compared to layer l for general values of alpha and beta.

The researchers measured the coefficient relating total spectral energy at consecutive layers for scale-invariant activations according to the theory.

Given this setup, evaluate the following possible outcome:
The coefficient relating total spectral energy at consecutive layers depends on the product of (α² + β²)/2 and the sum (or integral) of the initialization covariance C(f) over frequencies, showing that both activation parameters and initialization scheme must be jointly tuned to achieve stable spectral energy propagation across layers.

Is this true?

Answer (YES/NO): NO